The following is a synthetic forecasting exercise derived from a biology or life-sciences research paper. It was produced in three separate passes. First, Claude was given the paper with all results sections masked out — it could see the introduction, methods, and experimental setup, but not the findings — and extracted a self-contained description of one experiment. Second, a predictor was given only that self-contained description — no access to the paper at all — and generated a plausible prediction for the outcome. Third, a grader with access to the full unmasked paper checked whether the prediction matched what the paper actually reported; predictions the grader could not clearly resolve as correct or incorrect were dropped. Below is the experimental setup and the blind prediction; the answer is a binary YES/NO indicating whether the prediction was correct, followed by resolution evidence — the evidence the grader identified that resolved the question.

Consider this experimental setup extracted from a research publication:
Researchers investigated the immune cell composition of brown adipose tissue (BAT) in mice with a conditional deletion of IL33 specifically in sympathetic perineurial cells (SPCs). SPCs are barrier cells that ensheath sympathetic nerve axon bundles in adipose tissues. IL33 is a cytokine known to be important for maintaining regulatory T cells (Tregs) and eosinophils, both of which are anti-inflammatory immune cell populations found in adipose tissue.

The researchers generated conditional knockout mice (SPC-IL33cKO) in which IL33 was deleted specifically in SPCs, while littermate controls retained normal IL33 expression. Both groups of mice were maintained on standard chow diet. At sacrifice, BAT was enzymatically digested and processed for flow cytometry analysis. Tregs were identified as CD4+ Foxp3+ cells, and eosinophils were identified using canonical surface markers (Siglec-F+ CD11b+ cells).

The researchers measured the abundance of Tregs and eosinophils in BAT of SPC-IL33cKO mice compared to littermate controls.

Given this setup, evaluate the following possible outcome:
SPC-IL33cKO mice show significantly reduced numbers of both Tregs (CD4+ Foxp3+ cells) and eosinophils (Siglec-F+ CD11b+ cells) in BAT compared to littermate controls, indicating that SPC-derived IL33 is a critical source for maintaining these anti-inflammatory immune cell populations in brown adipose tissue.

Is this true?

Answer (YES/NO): YES